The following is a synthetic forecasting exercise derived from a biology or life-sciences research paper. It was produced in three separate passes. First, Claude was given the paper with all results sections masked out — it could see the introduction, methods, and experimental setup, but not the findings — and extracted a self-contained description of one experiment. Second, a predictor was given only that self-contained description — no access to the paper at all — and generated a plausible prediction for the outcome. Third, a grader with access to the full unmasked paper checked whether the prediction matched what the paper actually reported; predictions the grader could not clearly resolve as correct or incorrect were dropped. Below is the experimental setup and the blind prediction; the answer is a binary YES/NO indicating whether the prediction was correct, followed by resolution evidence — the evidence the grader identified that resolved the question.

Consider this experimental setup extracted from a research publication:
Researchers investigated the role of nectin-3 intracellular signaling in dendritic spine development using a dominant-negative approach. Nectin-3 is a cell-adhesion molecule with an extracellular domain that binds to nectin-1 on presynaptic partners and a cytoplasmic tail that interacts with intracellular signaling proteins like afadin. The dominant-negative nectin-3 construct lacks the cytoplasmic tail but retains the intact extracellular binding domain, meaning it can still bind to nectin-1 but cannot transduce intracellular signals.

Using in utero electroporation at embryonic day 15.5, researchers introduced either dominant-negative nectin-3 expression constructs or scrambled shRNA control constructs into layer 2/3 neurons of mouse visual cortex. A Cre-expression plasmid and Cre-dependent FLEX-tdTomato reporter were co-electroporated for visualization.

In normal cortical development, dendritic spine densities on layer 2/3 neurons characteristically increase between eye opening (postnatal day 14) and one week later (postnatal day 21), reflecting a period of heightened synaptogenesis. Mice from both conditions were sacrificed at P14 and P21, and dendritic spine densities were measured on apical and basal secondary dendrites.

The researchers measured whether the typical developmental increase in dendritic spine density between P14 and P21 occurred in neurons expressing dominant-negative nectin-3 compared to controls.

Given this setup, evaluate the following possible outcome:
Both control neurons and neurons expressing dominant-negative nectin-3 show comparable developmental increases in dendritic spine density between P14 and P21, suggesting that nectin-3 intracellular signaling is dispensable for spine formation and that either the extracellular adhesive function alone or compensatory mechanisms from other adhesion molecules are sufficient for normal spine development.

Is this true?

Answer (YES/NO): NO